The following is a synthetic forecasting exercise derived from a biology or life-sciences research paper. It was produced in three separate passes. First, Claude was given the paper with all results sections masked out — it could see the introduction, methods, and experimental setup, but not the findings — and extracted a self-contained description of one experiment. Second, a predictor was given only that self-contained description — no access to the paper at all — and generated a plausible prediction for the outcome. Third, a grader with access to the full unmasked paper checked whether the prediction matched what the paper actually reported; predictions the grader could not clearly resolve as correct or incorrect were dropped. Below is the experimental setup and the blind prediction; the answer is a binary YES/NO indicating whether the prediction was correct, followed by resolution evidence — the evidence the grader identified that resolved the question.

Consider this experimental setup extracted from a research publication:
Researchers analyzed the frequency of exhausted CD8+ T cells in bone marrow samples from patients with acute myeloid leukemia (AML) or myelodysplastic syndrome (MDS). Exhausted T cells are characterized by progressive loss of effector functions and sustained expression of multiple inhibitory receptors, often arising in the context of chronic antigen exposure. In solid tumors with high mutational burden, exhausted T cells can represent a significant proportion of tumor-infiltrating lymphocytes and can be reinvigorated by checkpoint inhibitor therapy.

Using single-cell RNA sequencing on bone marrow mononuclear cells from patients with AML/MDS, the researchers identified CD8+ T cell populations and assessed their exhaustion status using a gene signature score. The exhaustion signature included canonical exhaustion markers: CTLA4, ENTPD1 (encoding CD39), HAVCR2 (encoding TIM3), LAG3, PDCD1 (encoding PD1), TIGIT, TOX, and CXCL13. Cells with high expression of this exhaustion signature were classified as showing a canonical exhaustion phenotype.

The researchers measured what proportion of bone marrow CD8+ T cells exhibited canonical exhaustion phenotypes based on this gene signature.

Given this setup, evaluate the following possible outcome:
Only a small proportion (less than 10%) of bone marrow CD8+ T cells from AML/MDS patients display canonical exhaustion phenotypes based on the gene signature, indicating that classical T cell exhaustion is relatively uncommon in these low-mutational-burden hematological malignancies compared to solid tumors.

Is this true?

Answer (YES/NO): YES